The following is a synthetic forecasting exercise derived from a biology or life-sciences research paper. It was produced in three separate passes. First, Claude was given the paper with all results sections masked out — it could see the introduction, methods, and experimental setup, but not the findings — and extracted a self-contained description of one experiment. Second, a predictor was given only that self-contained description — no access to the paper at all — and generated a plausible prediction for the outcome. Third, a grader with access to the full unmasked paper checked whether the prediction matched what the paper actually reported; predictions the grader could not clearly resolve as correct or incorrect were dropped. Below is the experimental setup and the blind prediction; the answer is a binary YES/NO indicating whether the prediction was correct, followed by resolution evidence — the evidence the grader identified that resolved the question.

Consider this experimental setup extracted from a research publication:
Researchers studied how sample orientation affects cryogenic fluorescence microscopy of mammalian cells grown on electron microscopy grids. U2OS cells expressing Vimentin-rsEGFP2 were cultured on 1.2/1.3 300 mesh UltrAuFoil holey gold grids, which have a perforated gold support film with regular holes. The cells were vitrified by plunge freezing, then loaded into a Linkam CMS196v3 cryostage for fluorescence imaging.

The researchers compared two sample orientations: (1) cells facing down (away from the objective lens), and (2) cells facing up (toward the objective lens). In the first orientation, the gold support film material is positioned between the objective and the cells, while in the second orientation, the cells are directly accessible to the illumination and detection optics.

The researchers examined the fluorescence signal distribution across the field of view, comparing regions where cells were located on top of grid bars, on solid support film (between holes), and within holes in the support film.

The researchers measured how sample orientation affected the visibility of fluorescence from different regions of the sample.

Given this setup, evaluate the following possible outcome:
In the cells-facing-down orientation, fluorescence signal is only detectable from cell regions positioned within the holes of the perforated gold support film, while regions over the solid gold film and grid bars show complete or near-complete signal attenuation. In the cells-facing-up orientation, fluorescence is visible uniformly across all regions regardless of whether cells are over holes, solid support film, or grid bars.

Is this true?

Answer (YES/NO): NO